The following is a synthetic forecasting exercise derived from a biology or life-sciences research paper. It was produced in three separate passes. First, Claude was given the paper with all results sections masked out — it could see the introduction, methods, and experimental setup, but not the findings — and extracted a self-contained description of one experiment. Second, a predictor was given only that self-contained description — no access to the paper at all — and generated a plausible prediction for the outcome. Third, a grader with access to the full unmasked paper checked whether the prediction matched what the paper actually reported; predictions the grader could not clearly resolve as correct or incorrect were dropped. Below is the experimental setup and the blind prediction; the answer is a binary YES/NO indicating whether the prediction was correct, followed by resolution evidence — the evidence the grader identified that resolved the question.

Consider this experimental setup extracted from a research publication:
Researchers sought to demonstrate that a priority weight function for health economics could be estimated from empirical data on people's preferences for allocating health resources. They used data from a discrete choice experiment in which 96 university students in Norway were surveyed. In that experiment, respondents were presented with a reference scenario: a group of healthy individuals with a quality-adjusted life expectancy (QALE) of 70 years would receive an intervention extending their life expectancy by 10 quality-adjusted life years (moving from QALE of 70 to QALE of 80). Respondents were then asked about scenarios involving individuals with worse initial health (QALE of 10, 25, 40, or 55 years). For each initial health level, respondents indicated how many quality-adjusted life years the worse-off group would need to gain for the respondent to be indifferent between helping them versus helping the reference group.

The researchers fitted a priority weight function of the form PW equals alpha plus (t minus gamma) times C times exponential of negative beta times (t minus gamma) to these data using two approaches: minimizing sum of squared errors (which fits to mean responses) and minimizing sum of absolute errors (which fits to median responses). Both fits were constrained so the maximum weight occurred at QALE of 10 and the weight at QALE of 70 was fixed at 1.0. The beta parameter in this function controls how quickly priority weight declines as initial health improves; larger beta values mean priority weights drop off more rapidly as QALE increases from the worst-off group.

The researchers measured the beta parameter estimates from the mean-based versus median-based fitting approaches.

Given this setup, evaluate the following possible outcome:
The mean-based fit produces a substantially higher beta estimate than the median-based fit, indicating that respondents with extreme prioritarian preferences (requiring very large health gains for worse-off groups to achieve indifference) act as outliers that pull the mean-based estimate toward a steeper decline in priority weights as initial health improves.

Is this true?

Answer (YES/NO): NO